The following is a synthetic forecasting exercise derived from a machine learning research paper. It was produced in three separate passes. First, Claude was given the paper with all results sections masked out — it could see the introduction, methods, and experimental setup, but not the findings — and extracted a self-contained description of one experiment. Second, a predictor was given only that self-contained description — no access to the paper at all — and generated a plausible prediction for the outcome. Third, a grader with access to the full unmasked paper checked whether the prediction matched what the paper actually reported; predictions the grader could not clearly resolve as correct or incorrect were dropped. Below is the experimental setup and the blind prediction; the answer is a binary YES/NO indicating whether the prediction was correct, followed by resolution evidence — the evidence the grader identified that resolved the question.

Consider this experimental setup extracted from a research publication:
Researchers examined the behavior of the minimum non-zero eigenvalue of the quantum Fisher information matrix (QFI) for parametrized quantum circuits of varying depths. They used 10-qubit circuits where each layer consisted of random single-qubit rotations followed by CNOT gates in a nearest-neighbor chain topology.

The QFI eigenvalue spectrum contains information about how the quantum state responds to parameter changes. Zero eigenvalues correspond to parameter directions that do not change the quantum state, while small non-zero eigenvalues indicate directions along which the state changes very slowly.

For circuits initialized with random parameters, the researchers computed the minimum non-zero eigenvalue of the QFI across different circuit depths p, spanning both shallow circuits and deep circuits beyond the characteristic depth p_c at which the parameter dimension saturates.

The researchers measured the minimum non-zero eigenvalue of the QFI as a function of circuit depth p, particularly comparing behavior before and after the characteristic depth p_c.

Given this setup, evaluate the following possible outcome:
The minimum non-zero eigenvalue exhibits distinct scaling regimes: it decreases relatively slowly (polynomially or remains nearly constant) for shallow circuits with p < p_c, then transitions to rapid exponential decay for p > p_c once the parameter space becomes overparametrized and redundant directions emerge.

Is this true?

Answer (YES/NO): NO